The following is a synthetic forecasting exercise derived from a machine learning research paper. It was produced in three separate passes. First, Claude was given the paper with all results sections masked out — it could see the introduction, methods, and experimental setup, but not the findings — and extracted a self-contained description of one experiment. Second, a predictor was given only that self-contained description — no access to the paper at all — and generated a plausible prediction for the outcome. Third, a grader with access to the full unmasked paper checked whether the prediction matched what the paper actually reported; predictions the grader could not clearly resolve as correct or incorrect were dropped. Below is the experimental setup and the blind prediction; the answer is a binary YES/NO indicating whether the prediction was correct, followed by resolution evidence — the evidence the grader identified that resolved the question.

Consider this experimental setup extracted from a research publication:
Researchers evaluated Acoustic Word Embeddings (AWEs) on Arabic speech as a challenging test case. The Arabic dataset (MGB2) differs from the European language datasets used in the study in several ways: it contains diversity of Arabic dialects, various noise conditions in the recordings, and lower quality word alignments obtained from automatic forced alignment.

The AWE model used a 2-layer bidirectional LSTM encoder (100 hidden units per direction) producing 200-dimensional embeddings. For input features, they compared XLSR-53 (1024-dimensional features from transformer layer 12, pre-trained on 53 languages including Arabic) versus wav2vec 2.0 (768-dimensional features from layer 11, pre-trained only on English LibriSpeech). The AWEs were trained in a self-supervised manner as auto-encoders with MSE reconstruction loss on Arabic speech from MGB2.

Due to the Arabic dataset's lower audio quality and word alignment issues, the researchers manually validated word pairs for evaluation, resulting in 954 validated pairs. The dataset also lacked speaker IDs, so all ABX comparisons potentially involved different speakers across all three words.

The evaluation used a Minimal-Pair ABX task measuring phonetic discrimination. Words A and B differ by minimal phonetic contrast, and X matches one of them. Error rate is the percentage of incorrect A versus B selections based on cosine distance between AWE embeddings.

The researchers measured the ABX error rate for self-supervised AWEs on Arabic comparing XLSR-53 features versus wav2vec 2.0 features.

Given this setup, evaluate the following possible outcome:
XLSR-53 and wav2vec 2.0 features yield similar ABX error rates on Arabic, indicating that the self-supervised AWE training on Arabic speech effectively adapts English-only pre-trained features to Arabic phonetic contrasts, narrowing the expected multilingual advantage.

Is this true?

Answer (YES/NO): YES